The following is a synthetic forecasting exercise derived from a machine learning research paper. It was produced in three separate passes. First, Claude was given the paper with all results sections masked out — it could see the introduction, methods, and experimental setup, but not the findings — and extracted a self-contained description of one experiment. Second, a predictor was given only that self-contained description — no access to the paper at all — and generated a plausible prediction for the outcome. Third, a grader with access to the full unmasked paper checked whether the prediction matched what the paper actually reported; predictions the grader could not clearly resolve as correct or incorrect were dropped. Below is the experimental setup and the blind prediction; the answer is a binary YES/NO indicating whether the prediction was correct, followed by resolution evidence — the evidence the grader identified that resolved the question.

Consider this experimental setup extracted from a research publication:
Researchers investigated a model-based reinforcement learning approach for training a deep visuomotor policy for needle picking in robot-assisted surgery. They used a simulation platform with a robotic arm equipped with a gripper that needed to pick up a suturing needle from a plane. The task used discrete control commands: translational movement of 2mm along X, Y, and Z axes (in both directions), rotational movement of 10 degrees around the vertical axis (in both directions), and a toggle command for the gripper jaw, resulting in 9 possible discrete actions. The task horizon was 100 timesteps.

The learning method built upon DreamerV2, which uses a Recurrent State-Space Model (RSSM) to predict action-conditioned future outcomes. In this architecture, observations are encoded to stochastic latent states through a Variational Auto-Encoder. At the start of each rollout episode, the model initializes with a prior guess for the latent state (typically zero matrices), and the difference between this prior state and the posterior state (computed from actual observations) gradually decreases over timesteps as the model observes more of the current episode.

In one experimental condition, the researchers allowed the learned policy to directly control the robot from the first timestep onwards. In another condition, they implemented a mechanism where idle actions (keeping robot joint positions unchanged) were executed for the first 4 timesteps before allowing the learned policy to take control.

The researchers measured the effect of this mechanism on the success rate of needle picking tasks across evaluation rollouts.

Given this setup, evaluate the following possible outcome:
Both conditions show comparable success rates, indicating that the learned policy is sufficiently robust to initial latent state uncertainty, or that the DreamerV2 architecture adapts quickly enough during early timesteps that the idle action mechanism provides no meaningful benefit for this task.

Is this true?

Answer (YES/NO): NO